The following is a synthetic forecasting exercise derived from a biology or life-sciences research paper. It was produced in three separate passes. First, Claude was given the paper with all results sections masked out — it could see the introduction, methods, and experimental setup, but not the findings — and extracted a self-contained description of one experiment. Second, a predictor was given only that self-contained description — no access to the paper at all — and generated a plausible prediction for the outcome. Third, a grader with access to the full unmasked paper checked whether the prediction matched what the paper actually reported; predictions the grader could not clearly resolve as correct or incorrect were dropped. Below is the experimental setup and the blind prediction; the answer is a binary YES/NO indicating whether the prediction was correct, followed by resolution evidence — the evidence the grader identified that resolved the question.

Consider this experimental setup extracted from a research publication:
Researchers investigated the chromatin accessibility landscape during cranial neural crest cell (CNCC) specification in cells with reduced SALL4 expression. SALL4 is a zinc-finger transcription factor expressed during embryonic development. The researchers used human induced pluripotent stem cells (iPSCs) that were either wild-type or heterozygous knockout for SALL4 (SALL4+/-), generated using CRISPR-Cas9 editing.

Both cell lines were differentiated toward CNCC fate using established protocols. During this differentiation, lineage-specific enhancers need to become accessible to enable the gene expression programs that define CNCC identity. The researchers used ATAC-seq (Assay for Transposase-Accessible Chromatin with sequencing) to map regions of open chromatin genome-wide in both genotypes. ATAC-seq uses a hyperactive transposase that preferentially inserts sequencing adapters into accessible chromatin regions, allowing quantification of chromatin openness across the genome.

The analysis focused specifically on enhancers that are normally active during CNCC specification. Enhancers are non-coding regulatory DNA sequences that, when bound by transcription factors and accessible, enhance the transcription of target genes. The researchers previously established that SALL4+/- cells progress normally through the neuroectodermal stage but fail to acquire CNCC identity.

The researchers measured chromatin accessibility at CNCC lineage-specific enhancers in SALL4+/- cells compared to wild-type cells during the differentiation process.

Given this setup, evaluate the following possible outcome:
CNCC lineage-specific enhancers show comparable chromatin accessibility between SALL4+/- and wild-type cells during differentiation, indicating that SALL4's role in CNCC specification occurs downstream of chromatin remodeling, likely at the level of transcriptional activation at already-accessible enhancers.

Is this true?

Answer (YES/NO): NO